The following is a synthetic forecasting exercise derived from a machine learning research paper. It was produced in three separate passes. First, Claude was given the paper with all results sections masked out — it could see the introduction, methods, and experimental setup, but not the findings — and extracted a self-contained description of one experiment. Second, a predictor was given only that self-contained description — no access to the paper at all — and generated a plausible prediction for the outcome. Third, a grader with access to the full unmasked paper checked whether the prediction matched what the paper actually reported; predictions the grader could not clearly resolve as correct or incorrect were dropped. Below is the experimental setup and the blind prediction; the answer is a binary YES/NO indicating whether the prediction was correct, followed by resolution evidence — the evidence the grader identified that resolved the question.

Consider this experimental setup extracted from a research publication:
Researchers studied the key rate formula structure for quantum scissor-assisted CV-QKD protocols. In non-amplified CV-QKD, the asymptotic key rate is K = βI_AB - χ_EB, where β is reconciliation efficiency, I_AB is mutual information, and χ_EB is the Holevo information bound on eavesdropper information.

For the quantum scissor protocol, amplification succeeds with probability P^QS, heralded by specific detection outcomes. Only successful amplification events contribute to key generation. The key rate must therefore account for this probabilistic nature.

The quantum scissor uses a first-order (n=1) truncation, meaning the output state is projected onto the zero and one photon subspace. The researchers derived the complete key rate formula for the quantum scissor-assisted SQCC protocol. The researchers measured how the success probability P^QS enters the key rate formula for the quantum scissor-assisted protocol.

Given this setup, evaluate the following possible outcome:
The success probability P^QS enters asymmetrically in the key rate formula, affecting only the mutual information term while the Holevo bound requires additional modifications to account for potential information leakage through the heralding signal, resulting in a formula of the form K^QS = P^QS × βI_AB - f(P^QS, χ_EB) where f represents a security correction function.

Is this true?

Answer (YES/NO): NO